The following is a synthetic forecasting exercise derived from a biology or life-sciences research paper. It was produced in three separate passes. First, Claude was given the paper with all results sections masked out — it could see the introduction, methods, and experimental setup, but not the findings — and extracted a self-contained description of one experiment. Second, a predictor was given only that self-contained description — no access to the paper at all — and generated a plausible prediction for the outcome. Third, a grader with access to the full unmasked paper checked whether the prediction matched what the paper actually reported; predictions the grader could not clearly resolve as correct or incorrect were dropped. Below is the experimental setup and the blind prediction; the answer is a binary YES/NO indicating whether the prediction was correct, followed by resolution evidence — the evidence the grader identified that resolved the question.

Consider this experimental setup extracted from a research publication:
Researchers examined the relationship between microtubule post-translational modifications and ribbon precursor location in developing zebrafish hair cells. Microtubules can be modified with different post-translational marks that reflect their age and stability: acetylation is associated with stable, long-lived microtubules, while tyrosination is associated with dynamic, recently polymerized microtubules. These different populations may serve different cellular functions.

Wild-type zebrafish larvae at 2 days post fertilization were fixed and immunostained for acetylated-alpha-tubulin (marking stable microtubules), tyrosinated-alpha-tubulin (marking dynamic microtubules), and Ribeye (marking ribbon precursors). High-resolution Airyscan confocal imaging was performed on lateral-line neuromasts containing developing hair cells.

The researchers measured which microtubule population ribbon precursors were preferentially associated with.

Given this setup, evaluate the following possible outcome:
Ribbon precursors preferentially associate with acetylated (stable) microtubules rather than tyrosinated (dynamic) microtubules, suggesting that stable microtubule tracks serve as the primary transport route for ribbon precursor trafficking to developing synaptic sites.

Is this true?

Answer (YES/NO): YES